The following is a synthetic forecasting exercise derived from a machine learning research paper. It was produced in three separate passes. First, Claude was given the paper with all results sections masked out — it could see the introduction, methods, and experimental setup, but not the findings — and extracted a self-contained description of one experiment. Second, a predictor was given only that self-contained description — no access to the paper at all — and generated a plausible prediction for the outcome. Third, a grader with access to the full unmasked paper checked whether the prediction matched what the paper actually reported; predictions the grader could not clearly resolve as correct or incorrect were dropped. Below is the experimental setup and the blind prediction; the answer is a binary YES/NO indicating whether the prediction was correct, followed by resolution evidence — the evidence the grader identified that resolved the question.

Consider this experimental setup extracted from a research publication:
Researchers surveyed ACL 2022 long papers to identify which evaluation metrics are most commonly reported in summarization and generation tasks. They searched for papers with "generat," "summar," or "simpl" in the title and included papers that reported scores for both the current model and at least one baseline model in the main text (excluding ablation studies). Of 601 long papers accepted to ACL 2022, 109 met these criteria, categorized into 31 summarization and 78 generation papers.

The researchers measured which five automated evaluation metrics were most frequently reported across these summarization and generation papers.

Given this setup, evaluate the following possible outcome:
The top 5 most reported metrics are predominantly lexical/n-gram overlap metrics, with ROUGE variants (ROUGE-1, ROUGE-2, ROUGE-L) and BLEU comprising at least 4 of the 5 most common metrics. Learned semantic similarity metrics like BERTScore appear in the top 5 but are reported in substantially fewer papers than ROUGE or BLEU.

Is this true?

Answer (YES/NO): NO